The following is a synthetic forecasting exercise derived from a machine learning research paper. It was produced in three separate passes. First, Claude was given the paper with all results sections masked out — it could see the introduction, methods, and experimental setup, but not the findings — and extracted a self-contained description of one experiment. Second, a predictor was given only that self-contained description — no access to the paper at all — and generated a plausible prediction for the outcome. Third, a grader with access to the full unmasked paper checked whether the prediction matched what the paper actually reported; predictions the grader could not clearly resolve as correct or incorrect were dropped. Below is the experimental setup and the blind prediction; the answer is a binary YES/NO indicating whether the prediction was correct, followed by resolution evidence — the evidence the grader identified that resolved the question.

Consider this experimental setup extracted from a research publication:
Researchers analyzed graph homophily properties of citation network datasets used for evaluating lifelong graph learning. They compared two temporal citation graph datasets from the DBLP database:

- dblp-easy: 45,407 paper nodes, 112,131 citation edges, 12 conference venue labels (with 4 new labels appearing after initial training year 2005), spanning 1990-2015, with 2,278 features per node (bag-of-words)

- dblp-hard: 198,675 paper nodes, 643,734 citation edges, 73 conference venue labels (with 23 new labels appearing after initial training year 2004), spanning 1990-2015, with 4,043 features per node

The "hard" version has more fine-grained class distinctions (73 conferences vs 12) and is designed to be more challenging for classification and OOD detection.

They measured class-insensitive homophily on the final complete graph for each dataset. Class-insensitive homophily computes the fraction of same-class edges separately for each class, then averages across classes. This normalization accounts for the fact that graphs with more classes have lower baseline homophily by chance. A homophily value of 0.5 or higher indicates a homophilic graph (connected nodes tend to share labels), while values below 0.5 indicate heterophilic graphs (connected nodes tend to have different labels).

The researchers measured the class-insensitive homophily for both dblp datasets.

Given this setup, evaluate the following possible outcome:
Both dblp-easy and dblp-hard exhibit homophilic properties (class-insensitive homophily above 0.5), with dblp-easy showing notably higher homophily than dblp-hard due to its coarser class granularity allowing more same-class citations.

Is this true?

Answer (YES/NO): NO